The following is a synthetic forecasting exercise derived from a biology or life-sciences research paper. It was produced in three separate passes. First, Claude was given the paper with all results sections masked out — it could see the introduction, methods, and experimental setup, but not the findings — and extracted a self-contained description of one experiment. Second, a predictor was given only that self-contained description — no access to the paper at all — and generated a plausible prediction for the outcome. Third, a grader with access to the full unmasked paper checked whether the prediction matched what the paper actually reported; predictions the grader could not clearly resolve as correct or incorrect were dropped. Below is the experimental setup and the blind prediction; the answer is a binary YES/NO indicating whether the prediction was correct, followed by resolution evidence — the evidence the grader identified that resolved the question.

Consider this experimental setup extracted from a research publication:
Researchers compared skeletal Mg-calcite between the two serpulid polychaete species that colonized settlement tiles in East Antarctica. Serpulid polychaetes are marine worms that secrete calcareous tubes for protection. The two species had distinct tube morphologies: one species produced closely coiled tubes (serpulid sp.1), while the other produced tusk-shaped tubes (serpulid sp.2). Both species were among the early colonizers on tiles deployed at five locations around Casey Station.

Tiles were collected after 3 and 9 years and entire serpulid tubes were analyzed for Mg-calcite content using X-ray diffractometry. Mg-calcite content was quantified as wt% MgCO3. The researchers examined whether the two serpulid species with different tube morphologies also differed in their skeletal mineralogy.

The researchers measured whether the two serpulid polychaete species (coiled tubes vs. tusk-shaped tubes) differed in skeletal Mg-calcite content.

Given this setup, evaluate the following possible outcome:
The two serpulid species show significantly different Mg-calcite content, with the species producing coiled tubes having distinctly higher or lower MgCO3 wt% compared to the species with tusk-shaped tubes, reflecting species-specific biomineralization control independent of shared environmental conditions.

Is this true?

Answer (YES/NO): YES